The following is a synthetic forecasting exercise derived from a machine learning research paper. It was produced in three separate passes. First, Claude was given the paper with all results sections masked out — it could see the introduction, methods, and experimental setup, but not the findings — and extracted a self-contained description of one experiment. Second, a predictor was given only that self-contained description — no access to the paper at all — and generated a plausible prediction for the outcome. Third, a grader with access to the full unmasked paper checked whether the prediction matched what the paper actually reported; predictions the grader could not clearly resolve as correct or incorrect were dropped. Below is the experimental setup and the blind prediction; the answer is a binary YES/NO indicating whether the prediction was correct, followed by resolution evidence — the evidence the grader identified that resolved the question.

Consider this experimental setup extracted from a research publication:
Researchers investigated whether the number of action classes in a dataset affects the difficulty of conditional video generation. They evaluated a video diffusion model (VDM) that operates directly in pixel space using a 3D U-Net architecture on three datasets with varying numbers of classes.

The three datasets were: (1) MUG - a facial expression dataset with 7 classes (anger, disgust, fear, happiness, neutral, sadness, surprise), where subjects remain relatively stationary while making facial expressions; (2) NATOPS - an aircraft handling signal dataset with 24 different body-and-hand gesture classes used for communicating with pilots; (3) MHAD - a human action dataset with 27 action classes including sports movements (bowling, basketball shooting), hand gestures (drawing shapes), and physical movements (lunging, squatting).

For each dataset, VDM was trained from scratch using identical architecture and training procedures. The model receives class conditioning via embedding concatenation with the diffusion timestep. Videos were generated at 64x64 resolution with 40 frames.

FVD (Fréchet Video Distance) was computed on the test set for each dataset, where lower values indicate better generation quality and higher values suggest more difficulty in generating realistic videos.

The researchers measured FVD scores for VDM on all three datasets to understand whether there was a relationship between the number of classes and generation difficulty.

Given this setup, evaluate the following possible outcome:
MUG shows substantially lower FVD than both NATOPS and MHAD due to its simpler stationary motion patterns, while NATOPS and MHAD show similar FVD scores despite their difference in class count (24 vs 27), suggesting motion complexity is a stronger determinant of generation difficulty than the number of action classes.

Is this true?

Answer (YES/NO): NO